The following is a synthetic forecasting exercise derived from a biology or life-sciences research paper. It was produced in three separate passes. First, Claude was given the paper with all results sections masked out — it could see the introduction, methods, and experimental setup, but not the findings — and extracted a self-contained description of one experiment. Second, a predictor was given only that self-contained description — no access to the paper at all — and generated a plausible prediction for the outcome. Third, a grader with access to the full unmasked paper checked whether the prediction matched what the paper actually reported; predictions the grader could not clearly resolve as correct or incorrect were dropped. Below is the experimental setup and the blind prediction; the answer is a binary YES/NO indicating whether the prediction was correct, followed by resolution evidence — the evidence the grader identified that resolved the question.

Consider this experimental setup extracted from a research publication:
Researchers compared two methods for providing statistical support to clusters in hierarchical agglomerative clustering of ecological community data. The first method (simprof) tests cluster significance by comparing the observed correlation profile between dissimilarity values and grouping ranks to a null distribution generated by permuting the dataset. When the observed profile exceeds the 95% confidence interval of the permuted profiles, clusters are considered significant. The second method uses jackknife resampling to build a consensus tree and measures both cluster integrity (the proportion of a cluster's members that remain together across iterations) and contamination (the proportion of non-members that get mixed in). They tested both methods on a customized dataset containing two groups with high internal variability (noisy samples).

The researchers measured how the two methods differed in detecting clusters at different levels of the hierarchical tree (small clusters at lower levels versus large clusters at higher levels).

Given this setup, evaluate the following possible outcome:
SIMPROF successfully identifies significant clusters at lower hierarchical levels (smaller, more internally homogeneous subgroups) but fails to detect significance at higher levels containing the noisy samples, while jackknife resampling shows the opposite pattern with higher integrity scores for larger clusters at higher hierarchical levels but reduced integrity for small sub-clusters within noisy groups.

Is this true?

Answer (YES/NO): YES